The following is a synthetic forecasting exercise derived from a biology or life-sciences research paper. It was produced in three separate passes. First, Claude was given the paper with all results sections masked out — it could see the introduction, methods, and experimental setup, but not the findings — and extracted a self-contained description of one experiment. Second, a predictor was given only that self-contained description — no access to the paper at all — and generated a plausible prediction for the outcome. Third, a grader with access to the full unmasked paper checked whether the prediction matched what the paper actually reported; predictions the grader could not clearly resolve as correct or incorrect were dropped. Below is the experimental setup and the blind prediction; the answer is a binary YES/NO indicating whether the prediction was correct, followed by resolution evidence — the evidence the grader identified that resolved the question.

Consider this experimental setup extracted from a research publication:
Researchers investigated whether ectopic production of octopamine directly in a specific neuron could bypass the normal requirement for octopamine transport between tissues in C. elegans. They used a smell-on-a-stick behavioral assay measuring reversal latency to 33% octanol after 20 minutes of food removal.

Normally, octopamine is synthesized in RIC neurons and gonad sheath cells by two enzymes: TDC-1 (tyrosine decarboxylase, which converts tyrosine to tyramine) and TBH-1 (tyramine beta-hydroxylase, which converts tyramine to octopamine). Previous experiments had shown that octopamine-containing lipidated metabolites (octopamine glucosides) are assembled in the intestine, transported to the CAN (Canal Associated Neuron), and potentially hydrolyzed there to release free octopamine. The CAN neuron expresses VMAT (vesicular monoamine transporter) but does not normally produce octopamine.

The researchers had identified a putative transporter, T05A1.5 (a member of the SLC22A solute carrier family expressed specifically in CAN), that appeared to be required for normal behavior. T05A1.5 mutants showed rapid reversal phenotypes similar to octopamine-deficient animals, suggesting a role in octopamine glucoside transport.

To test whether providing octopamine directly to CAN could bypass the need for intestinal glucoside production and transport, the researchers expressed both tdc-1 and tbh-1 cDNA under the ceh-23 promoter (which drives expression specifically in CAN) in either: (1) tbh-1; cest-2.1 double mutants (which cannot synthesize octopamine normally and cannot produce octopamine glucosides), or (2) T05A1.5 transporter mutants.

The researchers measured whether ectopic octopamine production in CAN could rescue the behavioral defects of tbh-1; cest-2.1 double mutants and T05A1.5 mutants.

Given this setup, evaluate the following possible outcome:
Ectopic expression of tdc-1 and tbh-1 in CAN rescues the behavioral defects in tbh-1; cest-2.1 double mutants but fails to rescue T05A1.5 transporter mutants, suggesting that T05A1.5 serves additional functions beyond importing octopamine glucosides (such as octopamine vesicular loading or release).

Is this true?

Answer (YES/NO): NO